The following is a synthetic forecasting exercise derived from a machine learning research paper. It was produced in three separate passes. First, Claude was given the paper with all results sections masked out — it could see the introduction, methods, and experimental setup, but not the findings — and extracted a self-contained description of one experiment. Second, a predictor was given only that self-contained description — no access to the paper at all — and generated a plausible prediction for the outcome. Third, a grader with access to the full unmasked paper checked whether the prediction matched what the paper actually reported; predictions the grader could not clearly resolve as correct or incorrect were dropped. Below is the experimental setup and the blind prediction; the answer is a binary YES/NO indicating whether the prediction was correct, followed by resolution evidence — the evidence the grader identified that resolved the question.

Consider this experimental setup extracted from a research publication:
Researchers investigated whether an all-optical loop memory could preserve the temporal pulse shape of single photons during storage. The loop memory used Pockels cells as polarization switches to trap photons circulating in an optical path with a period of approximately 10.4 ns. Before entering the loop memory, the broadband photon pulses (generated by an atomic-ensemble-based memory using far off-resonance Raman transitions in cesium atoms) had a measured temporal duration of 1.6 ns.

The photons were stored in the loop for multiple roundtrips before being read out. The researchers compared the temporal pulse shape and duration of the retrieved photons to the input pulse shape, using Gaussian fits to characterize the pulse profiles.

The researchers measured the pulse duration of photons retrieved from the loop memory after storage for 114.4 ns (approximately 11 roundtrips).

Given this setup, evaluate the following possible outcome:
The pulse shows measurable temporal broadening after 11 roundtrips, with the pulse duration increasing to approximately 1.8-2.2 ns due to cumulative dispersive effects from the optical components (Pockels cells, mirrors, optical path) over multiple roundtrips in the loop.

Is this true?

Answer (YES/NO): NO